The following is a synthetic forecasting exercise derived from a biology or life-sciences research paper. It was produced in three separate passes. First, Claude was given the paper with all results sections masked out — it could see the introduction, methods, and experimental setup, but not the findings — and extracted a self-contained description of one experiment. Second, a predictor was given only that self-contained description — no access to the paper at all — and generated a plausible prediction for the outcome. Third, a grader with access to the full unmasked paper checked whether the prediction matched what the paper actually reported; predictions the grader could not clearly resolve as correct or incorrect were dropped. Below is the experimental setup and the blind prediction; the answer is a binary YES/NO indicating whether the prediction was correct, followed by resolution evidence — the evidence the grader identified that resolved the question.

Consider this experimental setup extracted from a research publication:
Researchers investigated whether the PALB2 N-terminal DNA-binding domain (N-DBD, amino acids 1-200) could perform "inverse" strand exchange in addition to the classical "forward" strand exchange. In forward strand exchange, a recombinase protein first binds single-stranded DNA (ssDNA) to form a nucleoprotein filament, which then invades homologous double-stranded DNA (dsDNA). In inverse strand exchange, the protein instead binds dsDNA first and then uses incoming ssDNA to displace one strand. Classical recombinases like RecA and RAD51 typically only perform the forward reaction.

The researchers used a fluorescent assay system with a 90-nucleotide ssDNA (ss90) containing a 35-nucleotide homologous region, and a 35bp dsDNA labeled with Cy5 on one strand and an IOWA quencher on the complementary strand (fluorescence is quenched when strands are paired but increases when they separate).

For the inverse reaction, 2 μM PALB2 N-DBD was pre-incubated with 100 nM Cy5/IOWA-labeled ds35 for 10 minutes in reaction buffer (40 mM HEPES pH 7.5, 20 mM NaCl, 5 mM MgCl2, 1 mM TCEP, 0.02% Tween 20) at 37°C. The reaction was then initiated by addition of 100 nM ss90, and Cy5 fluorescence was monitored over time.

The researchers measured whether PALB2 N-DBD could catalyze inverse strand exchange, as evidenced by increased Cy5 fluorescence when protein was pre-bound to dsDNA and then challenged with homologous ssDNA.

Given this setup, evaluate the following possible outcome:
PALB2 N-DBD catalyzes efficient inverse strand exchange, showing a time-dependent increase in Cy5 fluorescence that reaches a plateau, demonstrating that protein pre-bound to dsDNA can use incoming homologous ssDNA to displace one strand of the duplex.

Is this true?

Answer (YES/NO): YES